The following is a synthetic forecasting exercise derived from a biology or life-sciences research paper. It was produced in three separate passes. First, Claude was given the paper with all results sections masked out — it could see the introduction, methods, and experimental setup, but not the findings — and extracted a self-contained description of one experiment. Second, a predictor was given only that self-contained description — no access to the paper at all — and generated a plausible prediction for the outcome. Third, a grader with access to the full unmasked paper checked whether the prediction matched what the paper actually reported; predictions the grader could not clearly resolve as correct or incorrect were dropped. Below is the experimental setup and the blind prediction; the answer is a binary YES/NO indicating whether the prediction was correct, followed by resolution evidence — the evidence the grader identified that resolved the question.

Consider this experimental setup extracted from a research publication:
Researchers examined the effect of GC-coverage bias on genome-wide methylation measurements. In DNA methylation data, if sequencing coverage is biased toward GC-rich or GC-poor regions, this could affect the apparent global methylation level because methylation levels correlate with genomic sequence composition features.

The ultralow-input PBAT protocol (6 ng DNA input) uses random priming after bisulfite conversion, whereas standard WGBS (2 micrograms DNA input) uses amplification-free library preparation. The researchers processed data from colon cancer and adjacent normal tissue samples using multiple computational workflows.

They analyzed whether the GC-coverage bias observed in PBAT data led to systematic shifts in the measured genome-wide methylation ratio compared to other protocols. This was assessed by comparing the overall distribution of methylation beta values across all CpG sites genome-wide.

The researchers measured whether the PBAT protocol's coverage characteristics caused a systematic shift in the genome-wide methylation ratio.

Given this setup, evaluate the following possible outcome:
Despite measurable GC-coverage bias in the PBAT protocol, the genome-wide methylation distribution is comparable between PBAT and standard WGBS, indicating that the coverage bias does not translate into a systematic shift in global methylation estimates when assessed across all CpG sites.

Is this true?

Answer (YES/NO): NO